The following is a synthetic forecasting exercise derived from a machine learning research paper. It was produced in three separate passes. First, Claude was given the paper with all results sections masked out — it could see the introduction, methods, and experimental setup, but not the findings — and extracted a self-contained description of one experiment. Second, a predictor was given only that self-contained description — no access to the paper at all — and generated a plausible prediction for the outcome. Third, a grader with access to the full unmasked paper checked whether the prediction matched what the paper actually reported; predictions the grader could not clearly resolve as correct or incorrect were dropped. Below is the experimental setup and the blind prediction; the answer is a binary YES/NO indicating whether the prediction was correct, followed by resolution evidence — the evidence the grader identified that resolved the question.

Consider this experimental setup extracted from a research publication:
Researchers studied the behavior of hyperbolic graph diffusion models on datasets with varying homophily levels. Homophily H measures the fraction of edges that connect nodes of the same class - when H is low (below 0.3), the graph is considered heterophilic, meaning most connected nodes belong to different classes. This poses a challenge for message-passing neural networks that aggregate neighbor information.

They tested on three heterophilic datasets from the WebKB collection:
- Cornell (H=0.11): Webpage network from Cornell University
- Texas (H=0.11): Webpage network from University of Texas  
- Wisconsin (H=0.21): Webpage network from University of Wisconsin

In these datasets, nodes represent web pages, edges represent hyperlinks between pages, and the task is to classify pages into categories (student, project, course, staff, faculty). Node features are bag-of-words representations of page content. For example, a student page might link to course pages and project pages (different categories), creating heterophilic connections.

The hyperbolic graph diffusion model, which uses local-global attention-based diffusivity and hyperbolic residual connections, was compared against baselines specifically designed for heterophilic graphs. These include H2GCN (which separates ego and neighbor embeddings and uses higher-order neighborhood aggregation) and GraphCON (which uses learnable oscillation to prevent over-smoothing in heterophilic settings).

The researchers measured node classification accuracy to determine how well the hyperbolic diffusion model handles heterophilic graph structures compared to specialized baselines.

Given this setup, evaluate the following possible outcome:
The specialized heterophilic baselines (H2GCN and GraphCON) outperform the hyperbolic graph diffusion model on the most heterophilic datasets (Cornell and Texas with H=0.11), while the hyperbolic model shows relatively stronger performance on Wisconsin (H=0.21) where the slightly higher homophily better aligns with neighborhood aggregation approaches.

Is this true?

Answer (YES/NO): NO